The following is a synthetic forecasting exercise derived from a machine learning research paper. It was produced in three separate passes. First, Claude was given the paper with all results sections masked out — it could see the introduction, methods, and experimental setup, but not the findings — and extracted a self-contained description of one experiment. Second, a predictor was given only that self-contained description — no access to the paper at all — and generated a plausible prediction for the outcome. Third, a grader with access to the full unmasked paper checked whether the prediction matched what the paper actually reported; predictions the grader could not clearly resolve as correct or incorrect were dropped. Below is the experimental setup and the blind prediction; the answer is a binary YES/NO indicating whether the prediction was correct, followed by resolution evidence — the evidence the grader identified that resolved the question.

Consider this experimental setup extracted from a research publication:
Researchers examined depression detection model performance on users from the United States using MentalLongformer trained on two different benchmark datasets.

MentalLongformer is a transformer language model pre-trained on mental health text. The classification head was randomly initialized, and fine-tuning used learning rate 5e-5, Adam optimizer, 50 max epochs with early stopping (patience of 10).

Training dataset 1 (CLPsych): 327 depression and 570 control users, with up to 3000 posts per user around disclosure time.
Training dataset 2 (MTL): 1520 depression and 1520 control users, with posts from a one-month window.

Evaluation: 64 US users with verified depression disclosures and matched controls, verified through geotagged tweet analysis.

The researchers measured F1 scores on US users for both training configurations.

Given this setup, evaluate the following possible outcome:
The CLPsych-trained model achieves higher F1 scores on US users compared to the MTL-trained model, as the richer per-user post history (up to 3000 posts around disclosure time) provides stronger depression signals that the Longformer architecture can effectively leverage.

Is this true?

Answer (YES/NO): NO